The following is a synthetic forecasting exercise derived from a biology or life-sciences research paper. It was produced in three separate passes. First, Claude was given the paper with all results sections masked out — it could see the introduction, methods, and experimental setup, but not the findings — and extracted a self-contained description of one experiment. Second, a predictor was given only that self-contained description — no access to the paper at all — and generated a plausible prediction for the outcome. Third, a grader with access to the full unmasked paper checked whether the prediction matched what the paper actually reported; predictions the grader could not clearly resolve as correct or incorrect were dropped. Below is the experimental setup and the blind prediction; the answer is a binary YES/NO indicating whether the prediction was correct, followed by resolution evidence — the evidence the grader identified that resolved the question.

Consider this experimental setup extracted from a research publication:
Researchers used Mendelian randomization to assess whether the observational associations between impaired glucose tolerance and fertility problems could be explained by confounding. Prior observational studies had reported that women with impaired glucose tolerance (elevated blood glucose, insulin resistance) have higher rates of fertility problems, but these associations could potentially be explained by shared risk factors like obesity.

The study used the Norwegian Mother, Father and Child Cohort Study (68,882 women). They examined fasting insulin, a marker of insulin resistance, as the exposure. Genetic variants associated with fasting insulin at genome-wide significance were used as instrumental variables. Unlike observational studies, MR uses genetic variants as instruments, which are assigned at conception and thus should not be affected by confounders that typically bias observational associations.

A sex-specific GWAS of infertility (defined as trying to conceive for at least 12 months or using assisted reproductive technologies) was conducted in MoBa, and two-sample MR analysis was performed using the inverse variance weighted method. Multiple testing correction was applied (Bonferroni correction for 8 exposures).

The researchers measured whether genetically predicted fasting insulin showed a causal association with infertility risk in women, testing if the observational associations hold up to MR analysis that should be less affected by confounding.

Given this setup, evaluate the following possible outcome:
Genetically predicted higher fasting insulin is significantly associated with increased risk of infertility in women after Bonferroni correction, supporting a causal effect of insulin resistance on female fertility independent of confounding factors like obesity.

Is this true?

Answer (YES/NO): YES